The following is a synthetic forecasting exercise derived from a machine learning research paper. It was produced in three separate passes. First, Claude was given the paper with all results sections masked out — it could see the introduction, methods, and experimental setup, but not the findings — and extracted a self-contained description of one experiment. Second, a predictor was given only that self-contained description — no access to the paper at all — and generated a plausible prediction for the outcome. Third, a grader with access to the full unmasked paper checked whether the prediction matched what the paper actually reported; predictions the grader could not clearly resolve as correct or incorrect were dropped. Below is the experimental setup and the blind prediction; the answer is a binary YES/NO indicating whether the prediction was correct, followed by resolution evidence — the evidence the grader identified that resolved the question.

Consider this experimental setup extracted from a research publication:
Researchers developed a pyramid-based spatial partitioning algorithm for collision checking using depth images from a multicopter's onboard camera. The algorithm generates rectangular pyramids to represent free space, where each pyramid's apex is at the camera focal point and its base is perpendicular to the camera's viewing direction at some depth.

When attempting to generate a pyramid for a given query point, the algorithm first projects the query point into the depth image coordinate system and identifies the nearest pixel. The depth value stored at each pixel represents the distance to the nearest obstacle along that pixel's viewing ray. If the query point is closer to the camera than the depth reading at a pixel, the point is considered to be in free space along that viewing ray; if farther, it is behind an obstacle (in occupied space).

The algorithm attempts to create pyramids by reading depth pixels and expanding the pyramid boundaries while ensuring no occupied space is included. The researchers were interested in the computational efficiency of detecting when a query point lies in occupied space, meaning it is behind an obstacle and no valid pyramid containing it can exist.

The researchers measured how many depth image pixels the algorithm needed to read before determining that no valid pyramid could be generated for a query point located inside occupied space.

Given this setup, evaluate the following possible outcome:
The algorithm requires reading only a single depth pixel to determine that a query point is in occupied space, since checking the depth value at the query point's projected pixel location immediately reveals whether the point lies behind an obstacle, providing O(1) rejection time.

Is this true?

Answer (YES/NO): YES